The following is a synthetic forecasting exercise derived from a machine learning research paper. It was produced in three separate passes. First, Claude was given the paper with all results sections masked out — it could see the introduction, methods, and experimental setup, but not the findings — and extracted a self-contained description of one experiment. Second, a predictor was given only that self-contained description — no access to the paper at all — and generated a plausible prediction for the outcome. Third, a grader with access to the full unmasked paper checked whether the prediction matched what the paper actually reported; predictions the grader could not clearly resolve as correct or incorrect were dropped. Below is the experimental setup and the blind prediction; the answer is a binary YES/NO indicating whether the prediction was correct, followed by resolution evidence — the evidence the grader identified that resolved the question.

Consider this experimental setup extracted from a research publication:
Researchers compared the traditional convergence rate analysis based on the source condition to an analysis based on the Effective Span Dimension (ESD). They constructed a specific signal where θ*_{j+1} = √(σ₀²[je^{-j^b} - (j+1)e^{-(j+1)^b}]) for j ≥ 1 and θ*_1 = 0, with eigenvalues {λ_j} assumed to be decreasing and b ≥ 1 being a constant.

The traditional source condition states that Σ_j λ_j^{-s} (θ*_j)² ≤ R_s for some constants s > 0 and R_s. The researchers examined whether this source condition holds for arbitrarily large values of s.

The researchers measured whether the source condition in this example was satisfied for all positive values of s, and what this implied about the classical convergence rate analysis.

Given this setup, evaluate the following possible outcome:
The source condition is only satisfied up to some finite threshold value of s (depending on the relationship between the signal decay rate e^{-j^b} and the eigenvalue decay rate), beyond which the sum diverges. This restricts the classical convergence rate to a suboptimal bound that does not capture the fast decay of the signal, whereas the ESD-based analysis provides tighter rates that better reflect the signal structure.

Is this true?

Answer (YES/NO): NO